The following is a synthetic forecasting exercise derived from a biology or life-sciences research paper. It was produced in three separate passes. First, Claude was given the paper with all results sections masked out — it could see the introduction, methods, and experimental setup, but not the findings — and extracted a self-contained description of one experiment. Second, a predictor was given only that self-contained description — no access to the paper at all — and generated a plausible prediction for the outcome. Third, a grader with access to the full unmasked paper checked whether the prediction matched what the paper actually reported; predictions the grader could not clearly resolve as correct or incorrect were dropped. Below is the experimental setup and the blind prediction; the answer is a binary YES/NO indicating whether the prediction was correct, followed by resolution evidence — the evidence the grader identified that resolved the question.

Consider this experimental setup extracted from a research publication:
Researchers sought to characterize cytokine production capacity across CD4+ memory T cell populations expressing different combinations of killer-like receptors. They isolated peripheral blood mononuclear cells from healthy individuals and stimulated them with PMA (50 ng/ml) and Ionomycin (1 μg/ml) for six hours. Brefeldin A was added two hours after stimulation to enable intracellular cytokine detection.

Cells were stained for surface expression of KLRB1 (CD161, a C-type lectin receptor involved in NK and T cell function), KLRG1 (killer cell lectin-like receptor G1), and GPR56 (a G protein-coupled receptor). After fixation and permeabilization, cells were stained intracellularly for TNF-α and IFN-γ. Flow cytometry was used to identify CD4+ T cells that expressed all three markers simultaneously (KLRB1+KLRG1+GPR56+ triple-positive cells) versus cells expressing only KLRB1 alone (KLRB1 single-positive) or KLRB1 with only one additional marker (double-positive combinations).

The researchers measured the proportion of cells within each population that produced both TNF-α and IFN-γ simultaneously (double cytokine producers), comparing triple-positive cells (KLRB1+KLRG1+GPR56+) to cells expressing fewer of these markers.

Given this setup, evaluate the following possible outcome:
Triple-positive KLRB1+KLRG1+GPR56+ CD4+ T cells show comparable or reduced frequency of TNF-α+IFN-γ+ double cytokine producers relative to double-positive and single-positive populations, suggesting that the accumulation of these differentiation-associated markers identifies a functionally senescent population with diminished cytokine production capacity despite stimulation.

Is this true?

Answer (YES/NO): NO